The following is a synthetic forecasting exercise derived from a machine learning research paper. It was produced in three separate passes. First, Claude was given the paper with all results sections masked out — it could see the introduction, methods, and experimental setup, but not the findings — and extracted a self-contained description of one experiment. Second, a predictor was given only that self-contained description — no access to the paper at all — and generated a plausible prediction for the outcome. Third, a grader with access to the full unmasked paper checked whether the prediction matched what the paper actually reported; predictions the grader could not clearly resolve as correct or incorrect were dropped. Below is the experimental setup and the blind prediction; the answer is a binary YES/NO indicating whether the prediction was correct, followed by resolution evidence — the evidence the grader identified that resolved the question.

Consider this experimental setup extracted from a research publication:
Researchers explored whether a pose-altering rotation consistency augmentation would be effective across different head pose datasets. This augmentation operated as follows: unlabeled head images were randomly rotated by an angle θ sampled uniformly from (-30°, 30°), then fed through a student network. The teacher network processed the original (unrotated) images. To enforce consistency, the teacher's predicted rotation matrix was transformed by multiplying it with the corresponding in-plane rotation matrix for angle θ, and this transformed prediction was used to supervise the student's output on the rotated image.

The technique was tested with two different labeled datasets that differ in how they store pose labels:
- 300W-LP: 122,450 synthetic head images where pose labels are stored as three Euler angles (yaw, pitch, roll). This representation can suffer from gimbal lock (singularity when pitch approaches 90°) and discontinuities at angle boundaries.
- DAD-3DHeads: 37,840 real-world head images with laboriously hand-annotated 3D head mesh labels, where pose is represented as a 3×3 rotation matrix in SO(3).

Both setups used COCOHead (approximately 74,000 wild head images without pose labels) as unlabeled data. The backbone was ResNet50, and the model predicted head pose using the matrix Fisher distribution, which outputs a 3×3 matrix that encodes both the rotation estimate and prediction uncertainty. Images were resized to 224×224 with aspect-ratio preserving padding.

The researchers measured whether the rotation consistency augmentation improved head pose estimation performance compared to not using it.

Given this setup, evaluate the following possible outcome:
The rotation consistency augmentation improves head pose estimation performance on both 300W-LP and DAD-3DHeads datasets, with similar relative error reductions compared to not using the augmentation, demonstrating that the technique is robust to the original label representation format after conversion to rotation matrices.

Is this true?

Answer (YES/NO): NO